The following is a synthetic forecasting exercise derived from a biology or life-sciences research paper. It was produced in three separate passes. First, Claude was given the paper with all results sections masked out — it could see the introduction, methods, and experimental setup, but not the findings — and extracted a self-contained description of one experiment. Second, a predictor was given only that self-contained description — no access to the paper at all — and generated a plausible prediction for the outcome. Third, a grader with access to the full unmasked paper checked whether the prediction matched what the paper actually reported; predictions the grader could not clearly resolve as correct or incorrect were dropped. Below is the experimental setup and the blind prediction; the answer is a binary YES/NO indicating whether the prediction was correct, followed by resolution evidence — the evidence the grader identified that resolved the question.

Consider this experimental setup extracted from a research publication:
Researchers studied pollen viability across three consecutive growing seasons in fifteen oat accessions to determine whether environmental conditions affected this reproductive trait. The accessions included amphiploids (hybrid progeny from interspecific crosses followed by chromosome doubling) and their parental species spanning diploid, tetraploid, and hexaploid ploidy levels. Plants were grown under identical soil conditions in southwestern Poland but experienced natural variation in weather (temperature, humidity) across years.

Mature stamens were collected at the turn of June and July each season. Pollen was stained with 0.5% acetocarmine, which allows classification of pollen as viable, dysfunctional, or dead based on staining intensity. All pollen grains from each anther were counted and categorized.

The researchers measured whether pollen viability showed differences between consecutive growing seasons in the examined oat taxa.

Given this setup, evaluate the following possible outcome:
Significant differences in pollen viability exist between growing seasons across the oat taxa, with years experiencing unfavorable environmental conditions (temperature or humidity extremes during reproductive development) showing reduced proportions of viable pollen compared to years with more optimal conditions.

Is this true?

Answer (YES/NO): YES